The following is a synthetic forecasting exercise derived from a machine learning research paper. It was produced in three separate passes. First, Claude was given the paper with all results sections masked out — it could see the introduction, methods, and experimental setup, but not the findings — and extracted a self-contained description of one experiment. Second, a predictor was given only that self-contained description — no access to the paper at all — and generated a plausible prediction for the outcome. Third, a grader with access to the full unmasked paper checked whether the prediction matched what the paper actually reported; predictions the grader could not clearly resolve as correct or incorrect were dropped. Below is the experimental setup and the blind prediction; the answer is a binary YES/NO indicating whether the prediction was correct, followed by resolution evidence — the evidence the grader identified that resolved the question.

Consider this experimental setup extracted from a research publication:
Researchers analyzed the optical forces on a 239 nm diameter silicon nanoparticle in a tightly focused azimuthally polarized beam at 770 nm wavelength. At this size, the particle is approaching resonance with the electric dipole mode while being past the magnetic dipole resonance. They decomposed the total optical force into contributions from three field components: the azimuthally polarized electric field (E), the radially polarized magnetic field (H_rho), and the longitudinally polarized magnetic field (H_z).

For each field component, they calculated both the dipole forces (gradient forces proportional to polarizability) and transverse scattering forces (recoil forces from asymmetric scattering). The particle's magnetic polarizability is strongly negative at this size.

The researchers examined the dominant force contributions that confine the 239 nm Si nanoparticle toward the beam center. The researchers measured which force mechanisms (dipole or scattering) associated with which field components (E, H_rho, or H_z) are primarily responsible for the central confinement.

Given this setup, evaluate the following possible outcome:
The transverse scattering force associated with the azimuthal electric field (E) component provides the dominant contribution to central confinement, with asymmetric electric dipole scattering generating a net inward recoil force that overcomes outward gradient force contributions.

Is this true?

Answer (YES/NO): NO